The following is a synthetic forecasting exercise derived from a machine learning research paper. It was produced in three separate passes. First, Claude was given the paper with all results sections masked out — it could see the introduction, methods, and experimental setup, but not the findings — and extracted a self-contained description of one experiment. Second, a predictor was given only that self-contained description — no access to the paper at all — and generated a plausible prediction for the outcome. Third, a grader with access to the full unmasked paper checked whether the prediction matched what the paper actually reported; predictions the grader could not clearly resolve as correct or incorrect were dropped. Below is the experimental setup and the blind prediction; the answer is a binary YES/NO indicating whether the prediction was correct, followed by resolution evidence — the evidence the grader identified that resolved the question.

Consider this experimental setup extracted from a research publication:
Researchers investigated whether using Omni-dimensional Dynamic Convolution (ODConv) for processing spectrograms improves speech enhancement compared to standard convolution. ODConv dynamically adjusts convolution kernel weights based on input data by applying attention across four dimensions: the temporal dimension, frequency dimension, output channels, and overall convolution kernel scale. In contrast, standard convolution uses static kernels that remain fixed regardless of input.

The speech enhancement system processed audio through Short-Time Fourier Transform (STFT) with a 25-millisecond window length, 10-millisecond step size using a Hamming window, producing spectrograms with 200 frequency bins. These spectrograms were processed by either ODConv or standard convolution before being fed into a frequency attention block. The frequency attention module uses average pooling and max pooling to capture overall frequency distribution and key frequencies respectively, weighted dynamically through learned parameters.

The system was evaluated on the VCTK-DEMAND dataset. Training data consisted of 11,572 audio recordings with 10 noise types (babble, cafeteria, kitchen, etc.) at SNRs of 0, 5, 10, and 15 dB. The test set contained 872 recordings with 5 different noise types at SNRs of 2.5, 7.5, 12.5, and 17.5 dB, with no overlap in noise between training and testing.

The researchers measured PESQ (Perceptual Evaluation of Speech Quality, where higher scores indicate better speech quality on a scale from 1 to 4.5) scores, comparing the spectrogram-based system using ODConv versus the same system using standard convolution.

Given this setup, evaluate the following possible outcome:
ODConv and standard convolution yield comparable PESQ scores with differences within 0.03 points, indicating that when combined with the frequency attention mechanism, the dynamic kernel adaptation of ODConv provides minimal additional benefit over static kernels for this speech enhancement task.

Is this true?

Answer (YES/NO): NO